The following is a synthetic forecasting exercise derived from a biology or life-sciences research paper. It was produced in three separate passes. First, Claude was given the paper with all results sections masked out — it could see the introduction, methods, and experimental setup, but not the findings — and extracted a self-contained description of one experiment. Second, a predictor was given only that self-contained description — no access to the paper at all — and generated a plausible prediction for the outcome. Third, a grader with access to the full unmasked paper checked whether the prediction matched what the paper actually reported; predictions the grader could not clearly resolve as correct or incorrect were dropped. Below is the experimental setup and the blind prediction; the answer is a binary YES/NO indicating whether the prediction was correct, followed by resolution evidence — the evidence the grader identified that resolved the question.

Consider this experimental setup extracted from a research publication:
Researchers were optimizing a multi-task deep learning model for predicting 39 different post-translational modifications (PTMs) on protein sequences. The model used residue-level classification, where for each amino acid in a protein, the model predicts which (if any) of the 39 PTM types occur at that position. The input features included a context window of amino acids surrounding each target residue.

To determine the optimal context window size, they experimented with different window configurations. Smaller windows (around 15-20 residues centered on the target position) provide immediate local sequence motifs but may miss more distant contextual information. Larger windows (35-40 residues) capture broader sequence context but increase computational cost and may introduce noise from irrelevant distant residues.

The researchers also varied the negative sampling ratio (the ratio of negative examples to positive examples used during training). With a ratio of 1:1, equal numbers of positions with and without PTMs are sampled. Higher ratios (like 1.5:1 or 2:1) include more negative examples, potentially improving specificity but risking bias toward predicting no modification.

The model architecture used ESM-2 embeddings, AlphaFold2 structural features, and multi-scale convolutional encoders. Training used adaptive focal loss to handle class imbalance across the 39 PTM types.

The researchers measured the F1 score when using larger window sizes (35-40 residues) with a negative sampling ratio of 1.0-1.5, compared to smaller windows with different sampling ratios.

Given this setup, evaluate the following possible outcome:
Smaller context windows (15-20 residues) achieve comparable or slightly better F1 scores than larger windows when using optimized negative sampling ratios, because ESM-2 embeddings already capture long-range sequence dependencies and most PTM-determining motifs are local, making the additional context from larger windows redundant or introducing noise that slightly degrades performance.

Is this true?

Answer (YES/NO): NO